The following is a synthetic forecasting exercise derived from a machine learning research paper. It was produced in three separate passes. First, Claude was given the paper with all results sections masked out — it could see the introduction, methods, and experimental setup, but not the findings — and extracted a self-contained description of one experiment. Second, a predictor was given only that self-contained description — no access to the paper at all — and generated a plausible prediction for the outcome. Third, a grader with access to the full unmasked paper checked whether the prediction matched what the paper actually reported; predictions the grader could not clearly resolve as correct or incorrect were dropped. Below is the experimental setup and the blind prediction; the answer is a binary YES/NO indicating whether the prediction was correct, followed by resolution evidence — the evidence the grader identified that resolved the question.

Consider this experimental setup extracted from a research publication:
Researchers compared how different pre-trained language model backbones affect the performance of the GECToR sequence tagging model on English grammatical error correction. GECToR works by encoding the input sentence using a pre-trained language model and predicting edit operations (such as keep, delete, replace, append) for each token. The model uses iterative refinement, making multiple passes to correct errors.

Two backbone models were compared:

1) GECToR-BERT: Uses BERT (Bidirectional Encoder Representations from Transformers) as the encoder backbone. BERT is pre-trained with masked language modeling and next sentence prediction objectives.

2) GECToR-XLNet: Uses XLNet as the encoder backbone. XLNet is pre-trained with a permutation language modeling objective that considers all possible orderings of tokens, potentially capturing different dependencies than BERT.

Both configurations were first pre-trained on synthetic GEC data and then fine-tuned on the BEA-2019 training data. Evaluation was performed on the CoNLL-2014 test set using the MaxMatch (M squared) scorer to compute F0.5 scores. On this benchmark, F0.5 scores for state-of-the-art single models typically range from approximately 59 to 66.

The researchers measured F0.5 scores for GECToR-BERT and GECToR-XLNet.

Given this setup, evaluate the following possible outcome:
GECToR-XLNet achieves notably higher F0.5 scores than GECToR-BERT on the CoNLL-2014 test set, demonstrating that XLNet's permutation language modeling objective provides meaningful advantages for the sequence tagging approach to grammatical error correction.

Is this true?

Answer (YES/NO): YES